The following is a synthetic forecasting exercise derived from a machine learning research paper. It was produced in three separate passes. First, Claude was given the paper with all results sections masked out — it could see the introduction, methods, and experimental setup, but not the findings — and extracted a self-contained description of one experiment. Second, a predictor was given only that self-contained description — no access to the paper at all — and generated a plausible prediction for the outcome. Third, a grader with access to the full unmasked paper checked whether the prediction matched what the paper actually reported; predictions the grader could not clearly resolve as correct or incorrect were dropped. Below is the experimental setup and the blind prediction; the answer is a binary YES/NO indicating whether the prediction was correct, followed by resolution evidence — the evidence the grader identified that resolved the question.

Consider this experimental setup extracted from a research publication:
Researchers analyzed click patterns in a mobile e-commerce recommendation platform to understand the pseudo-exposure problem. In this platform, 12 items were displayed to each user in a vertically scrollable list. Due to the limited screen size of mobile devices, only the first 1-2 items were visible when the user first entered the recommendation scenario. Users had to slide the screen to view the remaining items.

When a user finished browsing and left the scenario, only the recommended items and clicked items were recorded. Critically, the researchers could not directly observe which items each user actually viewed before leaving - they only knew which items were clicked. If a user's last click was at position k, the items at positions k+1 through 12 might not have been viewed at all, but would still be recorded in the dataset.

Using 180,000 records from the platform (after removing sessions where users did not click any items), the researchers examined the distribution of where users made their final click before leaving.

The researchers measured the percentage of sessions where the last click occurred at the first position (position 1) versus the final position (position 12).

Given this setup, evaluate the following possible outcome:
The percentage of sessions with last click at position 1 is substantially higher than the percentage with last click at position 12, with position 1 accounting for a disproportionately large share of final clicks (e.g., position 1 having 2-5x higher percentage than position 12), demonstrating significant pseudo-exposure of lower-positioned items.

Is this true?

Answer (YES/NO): YES